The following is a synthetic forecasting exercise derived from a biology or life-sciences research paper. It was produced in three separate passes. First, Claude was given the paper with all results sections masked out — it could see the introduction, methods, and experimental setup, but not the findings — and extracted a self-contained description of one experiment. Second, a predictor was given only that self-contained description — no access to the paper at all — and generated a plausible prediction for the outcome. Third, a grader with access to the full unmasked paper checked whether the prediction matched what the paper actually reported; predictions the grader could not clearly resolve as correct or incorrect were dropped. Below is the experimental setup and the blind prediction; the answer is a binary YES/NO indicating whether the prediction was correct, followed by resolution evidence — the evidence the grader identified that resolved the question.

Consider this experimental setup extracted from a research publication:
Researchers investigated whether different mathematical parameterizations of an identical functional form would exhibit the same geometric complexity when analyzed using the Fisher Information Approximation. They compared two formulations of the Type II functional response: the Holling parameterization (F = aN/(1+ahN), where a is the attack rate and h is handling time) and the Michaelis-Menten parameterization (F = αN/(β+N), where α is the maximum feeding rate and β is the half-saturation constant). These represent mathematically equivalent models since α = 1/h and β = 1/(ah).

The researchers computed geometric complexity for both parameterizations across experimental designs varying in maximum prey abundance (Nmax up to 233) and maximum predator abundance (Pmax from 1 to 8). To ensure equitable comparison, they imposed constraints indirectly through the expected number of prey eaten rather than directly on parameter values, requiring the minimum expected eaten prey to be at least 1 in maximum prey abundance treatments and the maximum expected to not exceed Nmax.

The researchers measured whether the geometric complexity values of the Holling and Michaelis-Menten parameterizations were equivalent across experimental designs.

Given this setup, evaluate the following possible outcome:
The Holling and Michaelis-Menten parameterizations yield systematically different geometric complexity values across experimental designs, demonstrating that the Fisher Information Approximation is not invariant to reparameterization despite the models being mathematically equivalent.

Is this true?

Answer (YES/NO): NO